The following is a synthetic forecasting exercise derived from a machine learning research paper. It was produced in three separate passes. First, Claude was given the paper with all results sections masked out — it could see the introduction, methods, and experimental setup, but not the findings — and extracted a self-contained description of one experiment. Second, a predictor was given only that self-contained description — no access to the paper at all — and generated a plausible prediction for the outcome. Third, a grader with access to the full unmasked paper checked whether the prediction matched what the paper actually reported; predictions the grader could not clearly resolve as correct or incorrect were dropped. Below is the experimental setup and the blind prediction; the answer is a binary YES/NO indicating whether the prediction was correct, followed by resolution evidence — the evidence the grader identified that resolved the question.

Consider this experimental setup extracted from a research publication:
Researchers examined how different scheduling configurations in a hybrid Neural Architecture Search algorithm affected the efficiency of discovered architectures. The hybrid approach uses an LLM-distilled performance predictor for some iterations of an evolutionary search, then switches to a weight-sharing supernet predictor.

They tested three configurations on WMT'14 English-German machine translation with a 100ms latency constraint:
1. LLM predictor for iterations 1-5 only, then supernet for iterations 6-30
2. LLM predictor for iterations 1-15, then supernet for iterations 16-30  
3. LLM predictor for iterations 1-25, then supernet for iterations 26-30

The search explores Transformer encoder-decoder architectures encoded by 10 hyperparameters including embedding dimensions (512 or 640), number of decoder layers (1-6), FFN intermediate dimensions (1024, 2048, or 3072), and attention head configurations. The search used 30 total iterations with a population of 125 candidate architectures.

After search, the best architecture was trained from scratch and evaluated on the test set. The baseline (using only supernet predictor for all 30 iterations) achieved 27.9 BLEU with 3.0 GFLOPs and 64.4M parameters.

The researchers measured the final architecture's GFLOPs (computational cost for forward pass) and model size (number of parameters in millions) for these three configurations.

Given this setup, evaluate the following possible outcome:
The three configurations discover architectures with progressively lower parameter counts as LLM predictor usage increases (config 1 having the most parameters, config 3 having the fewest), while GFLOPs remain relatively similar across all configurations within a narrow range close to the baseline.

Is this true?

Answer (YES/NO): NO